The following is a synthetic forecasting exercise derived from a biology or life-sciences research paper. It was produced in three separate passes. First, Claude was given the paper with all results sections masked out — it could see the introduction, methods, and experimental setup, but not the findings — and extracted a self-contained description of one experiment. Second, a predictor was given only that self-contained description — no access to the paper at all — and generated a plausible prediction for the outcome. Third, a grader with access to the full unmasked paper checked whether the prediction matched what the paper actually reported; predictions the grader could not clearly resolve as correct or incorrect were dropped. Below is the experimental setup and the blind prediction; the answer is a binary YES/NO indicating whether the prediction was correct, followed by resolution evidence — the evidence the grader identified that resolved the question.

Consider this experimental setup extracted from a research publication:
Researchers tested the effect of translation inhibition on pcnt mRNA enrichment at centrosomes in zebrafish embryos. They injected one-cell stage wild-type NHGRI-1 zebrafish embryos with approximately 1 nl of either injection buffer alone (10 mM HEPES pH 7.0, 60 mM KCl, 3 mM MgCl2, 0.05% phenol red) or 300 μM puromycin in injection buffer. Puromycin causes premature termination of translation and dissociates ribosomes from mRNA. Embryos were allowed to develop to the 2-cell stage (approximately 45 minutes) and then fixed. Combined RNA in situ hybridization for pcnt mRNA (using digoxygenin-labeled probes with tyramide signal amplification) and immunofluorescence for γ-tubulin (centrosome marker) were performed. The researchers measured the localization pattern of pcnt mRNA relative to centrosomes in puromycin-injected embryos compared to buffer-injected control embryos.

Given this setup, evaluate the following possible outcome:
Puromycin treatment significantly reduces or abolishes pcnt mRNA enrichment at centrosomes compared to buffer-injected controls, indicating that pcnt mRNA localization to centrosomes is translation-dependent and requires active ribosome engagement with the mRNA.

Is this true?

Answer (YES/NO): YES